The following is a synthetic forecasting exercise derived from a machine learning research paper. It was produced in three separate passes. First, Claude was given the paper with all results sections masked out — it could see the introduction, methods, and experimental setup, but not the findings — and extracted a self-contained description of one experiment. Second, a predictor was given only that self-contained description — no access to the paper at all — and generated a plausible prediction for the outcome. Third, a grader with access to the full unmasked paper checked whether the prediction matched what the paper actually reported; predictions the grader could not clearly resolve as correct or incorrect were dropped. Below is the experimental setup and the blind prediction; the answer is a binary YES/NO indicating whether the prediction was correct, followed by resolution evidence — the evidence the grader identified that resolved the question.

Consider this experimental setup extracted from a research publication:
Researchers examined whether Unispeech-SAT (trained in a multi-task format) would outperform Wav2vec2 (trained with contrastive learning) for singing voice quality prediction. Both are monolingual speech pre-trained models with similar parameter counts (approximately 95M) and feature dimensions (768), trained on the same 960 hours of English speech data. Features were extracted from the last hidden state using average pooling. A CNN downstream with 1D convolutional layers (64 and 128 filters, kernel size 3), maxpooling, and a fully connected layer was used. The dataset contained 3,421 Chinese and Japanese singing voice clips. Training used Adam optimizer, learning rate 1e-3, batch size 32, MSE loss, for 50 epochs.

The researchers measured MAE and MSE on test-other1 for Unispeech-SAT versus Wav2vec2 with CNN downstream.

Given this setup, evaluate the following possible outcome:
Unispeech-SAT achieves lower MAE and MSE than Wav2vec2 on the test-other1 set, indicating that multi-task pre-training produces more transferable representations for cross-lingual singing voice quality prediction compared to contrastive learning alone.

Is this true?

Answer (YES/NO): NO